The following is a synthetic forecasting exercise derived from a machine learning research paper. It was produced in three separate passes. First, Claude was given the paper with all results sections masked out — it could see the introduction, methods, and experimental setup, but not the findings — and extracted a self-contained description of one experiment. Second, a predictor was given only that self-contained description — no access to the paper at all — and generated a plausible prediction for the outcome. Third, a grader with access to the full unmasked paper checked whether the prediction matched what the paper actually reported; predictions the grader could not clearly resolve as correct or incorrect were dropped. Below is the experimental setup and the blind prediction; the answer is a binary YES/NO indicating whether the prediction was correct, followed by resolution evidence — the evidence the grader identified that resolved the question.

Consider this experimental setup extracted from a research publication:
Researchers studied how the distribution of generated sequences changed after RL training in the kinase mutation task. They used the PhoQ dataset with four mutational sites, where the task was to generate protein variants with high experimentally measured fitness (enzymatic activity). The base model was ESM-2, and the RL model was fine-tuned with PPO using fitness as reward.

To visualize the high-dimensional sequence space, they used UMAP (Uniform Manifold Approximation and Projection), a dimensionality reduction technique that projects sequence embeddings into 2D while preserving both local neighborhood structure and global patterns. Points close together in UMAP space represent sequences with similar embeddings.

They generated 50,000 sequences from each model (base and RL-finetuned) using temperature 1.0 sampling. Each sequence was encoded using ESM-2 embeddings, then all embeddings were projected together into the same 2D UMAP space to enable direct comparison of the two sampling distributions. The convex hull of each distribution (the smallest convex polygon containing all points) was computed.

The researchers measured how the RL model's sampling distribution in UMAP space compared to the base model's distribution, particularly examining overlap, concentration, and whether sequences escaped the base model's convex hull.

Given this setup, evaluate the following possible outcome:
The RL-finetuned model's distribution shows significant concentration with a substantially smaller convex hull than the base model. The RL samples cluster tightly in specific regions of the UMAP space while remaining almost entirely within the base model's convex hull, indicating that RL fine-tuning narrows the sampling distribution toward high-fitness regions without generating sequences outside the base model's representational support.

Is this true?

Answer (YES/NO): NO